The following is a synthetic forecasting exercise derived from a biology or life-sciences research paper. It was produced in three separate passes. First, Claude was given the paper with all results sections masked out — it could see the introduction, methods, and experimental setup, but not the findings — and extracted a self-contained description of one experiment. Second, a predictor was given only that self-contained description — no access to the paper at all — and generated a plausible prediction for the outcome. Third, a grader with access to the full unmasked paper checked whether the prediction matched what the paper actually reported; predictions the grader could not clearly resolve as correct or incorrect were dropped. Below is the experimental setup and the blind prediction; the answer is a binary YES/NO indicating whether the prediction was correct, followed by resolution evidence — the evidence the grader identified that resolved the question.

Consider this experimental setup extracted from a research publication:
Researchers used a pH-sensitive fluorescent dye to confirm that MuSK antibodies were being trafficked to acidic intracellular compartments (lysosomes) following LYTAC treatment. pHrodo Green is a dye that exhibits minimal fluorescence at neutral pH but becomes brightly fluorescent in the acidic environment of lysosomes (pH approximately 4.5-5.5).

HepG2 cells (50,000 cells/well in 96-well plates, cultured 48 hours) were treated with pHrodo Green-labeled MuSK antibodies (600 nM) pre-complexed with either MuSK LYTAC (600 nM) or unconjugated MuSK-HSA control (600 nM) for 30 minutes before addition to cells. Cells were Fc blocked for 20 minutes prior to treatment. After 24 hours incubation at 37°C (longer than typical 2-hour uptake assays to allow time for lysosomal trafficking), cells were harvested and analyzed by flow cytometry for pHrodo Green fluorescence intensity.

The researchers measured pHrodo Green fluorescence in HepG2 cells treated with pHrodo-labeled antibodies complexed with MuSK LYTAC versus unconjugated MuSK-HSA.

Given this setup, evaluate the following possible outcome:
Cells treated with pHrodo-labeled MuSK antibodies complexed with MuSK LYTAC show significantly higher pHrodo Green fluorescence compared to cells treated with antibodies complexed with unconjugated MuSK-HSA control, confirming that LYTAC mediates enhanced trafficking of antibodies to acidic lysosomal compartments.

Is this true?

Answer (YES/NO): YES